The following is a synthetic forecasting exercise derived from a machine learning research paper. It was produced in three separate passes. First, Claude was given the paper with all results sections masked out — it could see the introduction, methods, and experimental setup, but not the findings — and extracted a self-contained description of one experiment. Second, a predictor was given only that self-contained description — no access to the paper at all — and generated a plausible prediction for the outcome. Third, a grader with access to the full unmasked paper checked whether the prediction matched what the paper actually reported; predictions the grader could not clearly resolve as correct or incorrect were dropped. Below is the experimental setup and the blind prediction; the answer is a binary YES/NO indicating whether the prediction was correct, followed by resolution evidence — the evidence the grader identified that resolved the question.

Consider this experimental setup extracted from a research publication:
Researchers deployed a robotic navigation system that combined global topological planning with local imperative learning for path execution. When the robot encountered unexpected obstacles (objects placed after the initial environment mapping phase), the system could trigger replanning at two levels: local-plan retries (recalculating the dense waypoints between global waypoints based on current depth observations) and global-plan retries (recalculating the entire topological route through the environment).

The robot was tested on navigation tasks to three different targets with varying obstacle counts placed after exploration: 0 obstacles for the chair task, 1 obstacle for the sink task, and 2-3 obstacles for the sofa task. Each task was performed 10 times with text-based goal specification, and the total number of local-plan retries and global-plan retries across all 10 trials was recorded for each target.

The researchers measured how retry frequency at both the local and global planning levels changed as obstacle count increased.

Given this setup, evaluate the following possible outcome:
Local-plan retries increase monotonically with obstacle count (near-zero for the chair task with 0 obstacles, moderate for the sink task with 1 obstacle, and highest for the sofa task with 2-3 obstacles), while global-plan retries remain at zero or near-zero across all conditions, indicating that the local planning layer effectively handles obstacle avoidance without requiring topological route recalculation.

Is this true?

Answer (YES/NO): NO